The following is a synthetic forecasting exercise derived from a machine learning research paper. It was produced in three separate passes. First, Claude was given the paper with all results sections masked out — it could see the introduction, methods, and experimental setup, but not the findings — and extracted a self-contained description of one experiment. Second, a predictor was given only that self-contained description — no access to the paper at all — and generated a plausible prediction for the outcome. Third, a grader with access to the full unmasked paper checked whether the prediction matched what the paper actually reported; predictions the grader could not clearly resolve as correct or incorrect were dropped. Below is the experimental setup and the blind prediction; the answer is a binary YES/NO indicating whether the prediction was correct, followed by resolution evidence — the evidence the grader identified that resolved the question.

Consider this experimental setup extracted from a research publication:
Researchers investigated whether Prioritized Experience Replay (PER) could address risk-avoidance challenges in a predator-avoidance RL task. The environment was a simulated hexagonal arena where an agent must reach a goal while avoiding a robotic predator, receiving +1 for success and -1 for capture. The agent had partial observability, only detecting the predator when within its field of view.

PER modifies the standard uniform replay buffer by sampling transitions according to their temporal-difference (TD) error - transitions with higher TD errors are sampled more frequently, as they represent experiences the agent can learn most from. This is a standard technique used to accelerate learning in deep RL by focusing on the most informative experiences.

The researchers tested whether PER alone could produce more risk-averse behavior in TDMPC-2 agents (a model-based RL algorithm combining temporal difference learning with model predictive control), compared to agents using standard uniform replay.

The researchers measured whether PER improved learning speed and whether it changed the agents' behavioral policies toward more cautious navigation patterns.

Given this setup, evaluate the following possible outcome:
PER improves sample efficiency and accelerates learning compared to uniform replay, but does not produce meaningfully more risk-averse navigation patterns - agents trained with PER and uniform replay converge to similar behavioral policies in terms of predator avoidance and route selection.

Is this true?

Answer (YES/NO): YES